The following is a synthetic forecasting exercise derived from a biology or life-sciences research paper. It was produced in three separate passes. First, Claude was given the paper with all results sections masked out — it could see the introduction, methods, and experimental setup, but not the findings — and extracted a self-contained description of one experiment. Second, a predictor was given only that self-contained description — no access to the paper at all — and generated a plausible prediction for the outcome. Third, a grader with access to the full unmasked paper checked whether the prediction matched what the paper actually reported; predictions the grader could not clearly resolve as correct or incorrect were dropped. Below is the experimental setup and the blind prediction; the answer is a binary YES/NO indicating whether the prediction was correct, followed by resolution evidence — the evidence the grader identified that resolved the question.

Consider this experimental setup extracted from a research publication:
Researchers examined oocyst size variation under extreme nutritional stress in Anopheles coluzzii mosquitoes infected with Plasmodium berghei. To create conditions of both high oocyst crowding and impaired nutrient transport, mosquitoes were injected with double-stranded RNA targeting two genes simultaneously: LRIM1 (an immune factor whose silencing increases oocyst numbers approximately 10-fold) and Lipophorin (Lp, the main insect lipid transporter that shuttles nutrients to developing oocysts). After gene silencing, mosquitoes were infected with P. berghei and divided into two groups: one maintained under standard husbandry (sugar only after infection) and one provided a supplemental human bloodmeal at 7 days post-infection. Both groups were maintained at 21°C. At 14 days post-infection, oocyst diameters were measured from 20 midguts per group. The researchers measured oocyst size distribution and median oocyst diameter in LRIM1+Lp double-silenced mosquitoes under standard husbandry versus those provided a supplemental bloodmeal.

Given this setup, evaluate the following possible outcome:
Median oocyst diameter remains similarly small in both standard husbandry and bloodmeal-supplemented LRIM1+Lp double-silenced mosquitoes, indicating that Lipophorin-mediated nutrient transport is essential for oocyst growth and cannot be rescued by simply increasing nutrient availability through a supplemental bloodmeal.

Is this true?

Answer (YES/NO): NO